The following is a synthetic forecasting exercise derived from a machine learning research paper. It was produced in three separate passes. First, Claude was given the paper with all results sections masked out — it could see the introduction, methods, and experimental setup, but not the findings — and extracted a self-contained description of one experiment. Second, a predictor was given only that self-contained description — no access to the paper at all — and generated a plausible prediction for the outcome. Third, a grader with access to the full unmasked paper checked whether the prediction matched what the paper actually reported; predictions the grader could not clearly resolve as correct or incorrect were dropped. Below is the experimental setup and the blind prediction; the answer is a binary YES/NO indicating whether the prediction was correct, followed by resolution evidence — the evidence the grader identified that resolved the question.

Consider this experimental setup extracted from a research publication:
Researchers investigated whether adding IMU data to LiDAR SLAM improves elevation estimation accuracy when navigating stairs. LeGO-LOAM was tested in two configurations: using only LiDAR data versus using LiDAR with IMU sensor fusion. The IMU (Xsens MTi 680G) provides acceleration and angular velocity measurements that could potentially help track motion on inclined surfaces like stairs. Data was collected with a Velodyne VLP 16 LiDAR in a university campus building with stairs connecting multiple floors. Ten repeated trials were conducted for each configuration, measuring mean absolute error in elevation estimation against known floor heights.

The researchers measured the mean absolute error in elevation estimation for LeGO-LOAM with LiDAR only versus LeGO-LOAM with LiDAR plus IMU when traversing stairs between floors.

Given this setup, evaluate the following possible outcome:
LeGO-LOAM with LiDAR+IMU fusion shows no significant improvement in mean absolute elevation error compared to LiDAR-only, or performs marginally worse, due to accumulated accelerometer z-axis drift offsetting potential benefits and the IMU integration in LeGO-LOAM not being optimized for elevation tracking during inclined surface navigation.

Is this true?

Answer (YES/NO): YES